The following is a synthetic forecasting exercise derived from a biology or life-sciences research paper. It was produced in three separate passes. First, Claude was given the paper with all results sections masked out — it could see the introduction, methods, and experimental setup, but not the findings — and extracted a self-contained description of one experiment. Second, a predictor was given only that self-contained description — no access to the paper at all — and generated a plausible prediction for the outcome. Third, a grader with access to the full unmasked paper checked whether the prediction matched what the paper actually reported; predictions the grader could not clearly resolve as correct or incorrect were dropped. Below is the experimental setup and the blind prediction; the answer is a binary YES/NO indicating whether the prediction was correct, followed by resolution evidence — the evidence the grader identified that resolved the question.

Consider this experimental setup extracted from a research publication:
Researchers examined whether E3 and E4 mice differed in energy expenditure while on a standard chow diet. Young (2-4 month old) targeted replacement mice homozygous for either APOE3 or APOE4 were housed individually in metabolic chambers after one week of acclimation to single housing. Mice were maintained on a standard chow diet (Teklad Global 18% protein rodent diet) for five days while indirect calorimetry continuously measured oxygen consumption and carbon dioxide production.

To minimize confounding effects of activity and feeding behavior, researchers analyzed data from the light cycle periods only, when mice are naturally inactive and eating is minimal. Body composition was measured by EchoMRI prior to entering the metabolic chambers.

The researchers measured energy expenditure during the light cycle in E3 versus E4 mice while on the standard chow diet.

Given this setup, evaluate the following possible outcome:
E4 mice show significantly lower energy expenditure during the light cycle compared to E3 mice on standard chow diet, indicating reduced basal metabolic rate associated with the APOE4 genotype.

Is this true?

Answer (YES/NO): YES